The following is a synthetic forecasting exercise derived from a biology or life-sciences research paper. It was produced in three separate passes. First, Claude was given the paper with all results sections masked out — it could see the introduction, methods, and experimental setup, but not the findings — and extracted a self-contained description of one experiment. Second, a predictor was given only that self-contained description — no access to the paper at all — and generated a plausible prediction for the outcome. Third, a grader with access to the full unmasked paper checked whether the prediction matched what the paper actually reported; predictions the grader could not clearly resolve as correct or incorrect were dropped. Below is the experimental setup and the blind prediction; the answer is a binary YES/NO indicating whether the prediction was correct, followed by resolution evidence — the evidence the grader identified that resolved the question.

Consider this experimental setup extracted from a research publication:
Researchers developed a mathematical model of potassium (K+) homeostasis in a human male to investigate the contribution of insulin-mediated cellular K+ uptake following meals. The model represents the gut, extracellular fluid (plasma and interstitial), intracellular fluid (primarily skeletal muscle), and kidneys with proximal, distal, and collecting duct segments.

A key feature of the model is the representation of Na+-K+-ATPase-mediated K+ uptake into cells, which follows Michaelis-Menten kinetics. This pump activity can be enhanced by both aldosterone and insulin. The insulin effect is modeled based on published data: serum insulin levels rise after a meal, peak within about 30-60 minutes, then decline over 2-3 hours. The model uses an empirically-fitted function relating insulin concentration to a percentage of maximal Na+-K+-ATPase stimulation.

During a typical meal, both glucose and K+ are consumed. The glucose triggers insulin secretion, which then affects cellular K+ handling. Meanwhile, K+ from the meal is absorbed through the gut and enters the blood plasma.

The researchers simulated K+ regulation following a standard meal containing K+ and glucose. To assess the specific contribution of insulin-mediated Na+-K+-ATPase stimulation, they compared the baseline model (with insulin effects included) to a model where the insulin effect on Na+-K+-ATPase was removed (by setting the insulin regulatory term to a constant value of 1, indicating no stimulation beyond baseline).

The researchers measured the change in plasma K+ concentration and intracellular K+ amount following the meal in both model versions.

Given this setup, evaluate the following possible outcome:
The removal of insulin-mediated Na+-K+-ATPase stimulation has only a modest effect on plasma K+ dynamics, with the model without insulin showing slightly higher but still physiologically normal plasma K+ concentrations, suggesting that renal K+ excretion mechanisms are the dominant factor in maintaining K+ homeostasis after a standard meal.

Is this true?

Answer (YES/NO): YES